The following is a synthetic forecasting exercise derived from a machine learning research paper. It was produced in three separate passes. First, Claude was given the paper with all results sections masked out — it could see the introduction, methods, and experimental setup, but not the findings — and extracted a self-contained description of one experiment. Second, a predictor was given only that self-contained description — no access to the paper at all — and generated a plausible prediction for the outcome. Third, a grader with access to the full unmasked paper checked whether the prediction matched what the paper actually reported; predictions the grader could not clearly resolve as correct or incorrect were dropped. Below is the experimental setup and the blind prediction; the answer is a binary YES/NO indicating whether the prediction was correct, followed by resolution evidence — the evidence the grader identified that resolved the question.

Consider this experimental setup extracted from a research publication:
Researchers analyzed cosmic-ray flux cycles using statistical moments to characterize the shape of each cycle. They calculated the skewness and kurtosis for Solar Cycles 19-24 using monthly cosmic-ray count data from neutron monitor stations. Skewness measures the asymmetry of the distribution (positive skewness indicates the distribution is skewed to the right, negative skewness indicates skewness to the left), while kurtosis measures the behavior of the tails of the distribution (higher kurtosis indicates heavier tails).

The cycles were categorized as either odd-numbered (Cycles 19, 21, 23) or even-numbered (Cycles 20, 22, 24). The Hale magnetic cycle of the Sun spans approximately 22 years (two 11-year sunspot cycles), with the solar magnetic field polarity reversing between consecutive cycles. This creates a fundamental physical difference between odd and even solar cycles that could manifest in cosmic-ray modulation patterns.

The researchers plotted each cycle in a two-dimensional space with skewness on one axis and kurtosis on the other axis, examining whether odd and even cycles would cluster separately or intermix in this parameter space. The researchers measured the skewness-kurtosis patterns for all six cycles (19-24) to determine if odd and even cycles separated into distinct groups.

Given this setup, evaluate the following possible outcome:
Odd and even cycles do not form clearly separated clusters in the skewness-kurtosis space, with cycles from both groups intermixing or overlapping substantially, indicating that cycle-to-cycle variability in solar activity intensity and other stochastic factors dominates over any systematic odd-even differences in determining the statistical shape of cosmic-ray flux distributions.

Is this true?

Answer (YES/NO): NO